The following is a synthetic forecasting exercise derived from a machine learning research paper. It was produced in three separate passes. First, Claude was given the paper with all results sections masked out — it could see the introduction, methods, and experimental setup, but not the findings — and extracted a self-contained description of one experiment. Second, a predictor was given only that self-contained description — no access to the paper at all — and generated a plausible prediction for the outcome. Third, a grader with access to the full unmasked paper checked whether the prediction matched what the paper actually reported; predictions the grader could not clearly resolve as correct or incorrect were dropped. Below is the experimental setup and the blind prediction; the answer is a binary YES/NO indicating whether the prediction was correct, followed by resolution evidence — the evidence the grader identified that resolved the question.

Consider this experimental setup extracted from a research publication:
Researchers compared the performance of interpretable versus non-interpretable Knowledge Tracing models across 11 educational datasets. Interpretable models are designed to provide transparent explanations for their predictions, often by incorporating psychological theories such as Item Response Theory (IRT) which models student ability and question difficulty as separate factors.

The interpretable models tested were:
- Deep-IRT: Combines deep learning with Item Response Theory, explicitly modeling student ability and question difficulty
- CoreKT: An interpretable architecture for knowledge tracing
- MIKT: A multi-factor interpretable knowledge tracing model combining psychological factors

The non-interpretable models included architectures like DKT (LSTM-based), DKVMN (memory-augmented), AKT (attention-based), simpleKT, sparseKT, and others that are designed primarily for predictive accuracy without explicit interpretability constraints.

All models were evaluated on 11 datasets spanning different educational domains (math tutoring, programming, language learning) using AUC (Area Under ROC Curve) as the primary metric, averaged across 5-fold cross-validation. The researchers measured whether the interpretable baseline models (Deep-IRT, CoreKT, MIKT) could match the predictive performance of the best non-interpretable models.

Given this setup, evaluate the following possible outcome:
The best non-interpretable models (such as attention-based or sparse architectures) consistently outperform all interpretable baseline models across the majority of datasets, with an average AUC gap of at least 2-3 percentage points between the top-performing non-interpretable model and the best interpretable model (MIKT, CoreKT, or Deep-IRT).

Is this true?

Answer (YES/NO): NO